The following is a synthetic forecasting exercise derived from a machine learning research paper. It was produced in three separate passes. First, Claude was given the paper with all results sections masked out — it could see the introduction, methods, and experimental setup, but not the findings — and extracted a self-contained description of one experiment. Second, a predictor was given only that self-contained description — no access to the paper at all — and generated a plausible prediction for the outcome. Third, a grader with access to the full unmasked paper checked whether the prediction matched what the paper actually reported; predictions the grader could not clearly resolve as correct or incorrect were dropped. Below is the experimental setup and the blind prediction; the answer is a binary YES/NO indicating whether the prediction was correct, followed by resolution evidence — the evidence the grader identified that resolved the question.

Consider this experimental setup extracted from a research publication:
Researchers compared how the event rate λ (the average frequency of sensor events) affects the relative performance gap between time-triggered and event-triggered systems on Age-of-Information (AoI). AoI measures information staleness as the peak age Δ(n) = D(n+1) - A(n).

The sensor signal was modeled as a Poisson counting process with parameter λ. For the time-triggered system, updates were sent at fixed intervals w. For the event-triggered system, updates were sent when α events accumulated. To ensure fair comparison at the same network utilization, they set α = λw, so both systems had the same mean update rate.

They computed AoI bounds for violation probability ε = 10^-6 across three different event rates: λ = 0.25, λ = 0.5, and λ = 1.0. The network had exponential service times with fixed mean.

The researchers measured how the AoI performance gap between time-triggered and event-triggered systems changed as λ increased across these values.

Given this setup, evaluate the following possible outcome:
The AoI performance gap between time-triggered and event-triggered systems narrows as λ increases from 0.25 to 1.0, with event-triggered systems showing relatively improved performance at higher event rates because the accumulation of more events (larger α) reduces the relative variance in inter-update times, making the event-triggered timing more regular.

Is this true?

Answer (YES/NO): YES